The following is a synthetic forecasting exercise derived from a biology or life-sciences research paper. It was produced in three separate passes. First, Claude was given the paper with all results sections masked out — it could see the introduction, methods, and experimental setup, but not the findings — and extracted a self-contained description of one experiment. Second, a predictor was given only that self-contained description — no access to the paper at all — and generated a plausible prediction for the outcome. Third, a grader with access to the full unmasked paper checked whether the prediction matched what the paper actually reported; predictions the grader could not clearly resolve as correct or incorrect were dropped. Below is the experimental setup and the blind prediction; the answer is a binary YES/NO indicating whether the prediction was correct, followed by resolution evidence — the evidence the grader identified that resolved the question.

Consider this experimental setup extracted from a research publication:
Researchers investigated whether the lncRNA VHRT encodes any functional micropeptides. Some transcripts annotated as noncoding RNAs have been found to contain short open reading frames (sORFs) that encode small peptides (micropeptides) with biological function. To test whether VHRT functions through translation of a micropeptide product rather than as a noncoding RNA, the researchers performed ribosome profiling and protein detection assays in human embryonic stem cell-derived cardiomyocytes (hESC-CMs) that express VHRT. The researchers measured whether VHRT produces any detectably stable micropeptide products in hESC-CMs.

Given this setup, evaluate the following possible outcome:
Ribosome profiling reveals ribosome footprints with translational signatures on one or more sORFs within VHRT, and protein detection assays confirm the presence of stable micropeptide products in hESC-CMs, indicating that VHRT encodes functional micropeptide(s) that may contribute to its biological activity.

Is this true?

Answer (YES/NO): NO